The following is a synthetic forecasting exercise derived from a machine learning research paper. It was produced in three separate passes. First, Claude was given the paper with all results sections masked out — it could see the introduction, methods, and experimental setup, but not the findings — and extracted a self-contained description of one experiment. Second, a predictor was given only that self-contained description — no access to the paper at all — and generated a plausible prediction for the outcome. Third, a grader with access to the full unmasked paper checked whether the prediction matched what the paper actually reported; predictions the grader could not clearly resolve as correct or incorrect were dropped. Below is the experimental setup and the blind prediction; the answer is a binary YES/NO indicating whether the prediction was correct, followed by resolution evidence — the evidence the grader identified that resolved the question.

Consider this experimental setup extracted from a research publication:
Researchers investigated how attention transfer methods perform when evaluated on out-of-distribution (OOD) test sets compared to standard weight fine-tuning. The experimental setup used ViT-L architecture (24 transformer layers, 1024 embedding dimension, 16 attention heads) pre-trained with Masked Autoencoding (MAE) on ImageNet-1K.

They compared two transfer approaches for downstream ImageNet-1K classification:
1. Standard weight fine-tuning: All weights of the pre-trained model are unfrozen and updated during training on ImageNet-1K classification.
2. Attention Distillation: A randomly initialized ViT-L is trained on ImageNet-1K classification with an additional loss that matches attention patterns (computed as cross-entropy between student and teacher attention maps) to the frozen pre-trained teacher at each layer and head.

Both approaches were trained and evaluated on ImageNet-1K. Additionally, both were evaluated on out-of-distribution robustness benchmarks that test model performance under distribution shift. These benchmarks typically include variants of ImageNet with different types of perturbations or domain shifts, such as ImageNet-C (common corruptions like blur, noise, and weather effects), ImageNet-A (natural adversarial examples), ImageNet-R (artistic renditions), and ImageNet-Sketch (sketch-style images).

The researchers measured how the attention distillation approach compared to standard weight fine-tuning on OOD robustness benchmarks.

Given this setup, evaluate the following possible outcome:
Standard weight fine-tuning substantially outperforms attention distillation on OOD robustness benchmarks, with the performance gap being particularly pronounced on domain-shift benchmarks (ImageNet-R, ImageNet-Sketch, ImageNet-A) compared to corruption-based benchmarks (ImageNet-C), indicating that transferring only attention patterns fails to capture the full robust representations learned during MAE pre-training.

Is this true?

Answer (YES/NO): NO